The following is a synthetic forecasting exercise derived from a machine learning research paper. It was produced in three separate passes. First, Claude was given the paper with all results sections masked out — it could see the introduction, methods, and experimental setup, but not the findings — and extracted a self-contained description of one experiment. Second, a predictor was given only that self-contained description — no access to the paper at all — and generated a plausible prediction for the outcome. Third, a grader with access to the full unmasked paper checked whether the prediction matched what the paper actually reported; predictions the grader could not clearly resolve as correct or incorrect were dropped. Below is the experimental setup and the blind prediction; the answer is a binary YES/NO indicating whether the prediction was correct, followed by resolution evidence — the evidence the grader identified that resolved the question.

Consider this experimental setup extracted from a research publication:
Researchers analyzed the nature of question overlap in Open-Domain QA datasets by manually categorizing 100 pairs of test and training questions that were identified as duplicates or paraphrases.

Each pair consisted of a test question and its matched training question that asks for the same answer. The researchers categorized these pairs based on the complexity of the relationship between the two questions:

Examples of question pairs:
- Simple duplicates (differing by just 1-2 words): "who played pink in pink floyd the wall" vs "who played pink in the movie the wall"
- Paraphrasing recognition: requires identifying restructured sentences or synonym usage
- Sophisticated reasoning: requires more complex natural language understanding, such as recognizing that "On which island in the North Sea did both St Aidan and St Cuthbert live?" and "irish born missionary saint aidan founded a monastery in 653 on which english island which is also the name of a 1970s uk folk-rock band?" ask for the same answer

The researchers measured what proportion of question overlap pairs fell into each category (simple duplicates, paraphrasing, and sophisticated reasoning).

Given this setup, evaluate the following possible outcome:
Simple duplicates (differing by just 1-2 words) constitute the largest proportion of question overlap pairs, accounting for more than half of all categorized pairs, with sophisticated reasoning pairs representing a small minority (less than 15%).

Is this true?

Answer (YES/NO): YES